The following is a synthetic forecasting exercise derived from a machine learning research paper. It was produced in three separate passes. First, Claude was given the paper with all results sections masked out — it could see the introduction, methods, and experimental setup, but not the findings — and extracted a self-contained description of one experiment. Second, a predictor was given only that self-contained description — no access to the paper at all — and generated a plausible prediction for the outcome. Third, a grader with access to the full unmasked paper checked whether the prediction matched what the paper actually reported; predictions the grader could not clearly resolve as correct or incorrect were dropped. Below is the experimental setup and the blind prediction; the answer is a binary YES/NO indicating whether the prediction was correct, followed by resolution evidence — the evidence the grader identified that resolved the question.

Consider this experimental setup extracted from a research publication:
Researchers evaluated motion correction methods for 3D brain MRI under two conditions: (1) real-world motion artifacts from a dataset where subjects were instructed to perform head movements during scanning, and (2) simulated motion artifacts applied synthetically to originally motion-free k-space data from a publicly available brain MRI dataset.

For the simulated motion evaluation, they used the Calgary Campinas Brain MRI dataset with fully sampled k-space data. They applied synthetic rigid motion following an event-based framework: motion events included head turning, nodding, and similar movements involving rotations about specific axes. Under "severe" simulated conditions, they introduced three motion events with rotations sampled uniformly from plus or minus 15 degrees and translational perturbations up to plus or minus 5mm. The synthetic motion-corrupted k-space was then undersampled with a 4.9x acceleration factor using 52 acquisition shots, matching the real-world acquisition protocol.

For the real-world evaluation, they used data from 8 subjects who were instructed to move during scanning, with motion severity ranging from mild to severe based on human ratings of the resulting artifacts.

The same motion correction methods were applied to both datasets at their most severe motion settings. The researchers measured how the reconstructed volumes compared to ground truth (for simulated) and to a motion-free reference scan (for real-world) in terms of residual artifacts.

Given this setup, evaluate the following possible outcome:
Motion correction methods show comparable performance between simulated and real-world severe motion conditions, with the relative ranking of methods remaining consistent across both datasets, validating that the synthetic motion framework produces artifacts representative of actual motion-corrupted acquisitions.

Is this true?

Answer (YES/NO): NO